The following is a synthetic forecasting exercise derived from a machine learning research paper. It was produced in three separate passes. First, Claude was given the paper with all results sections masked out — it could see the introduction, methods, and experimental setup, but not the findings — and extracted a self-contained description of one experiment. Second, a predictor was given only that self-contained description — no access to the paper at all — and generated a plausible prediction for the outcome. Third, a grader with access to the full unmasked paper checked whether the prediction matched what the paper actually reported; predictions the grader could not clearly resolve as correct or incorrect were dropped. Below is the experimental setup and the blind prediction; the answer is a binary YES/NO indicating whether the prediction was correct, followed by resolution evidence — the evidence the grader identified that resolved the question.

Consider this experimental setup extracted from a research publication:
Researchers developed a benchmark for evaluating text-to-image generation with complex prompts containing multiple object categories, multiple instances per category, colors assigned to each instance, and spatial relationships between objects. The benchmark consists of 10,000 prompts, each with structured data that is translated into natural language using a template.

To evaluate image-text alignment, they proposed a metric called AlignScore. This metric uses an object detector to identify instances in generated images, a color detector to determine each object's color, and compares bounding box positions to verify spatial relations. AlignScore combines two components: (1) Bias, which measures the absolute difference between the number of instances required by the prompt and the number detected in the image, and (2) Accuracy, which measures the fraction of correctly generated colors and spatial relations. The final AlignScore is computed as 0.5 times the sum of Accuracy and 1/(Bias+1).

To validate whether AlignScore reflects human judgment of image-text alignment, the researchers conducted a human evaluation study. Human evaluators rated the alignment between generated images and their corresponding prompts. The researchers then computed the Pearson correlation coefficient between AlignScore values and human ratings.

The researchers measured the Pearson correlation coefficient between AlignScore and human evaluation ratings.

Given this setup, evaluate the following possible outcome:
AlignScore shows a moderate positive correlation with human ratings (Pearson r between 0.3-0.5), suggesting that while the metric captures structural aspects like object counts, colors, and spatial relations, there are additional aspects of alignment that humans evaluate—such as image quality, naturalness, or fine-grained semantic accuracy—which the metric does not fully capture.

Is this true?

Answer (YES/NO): NO